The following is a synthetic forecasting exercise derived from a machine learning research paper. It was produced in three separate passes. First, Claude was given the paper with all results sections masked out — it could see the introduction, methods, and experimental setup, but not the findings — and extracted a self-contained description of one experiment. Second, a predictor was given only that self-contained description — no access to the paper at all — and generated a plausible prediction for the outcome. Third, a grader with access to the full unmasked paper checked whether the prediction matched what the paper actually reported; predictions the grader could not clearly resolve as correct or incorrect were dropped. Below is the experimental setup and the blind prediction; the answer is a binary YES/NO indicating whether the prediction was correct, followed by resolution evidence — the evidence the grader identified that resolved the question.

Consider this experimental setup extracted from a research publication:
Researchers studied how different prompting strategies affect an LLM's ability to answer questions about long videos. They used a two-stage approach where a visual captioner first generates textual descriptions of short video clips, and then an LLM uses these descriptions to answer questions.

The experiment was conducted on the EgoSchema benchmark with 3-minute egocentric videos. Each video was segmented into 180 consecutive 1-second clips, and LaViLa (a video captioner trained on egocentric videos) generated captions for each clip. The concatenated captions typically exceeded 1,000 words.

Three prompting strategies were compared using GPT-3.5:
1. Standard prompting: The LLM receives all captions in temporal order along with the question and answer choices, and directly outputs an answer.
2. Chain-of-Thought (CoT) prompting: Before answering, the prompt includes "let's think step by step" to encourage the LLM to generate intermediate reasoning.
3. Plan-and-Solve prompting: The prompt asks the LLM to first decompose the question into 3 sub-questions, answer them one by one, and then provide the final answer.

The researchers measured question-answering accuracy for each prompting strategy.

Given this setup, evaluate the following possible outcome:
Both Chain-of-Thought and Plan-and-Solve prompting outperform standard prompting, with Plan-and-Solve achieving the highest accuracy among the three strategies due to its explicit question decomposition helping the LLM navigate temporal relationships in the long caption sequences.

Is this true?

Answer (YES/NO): NO